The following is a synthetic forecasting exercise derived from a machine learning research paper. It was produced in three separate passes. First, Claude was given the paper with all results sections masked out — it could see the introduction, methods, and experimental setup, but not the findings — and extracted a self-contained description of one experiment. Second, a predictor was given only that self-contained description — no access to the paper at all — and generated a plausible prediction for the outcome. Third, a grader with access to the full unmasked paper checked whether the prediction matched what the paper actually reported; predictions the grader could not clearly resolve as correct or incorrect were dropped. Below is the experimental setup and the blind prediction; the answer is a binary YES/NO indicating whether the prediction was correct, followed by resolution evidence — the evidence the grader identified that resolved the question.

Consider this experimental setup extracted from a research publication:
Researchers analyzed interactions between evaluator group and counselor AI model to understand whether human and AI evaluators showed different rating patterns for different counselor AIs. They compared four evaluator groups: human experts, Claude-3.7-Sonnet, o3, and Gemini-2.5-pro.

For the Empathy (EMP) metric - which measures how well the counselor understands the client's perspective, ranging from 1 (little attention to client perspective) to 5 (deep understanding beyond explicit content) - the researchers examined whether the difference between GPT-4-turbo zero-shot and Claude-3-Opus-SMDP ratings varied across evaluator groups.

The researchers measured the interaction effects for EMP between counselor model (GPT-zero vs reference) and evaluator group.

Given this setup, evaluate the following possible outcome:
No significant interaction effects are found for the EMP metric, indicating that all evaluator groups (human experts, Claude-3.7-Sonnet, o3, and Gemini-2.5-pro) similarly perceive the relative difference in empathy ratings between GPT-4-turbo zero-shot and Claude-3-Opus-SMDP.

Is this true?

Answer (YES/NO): NO